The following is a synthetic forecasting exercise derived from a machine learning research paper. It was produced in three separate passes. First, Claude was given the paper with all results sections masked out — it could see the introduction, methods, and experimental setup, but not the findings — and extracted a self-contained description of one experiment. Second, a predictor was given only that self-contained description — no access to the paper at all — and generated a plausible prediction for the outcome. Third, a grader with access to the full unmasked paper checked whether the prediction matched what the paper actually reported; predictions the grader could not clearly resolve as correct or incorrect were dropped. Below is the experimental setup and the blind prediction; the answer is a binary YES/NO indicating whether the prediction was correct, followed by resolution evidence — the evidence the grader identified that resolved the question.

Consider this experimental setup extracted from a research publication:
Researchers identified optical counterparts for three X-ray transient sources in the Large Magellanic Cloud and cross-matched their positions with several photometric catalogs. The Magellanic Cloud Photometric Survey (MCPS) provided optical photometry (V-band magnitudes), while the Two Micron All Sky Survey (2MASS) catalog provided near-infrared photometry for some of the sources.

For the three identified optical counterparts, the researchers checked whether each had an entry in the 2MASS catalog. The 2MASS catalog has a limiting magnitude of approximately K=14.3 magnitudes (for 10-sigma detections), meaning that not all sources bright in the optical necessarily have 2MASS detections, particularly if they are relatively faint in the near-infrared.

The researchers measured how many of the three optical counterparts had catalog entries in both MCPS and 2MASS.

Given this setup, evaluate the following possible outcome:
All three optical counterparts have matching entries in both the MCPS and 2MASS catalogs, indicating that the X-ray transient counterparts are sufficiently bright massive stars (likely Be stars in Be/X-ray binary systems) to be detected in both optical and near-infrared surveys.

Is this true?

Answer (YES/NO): NO